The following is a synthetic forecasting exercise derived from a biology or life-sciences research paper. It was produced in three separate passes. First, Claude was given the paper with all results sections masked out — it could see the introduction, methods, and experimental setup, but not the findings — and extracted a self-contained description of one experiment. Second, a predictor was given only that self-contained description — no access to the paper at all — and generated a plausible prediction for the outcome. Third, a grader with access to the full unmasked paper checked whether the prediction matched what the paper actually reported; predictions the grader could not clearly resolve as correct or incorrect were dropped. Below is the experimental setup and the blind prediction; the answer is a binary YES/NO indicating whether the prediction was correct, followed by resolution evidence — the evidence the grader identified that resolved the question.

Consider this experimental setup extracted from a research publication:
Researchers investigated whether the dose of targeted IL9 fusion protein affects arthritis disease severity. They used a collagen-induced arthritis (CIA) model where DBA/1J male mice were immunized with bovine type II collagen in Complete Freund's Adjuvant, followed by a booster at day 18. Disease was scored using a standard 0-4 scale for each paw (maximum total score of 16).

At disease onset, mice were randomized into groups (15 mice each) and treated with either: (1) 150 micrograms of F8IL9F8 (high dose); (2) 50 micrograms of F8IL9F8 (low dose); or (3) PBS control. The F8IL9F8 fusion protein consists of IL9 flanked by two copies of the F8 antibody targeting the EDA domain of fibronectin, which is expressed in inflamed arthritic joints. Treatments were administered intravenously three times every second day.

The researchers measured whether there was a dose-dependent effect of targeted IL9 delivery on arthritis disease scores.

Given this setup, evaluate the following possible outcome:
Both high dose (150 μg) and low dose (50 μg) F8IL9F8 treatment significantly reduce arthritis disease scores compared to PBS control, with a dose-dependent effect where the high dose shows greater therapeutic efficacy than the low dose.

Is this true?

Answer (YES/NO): NO